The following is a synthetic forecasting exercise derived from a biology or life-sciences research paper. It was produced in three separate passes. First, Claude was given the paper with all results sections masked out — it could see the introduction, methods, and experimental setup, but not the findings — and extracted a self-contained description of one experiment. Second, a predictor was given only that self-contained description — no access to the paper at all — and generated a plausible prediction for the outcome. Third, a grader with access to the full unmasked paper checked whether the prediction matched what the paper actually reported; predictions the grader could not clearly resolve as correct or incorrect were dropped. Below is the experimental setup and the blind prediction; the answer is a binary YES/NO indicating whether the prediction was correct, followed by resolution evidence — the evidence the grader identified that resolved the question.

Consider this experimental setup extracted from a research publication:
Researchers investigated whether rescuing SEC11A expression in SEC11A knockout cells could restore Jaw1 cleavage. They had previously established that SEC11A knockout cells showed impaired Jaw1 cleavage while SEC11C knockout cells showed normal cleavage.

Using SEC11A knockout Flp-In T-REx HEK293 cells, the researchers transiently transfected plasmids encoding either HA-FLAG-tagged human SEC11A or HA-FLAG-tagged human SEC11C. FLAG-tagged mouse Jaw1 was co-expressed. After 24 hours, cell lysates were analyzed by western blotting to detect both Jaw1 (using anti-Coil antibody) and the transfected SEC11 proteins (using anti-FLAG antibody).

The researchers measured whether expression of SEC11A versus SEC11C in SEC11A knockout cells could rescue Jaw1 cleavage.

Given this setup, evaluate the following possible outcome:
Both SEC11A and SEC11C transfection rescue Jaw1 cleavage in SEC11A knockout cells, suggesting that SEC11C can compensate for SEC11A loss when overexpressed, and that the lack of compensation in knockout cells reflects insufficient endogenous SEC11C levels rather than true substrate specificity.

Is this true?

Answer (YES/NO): NO